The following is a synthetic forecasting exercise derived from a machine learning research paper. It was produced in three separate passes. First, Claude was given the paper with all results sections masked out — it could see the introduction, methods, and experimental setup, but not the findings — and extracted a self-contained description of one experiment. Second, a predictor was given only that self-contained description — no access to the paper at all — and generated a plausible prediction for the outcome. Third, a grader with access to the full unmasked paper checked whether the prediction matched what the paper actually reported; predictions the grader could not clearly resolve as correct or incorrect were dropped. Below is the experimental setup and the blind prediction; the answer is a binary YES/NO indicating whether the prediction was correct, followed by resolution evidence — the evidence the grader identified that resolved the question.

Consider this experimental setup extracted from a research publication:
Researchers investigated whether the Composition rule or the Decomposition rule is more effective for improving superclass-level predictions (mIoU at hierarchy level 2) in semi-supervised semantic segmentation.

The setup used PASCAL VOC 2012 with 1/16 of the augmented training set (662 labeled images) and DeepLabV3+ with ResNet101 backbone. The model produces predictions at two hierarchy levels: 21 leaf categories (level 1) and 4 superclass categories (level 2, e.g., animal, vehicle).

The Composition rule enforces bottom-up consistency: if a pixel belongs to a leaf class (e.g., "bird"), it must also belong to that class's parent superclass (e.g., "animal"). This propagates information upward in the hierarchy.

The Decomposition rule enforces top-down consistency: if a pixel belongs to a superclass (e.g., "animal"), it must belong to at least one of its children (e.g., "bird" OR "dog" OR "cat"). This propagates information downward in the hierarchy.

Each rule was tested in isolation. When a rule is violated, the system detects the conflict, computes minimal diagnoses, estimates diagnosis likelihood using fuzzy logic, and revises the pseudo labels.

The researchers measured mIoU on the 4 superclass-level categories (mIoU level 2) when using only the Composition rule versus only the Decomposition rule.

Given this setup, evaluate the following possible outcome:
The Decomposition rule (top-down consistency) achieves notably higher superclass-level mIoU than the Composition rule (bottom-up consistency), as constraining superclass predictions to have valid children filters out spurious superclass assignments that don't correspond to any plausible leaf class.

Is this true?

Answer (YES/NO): NO